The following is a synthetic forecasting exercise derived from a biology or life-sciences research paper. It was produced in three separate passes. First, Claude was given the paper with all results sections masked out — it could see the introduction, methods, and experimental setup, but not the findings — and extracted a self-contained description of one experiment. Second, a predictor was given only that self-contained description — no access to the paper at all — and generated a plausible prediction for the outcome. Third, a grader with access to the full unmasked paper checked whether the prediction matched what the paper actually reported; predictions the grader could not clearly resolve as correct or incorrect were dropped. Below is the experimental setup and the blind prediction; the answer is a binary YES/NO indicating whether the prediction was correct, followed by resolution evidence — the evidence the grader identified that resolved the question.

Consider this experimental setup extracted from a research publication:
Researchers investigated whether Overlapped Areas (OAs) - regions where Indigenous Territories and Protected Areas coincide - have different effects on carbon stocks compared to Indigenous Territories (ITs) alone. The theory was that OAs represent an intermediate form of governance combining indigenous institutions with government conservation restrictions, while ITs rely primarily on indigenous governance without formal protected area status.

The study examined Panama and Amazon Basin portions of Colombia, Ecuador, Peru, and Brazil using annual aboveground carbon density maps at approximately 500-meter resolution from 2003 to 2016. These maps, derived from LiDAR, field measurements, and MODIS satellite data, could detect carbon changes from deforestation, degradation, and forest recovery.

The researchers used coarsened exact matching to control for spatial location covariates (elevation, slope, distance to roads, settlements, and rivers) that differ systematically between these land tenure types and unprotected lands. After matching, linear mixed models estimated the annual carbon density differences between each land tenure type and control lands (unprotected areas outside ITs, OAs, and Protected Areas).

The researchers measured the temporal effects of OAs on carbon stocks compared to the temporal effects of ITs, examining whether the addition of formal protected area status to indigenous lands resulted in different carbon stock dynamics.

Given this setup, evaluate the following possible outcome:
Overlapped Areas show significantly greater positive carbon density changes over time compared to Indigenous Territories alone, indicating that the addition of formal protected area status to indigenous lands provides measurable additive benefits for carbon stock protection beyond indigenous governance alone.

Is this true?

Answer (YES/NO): NO